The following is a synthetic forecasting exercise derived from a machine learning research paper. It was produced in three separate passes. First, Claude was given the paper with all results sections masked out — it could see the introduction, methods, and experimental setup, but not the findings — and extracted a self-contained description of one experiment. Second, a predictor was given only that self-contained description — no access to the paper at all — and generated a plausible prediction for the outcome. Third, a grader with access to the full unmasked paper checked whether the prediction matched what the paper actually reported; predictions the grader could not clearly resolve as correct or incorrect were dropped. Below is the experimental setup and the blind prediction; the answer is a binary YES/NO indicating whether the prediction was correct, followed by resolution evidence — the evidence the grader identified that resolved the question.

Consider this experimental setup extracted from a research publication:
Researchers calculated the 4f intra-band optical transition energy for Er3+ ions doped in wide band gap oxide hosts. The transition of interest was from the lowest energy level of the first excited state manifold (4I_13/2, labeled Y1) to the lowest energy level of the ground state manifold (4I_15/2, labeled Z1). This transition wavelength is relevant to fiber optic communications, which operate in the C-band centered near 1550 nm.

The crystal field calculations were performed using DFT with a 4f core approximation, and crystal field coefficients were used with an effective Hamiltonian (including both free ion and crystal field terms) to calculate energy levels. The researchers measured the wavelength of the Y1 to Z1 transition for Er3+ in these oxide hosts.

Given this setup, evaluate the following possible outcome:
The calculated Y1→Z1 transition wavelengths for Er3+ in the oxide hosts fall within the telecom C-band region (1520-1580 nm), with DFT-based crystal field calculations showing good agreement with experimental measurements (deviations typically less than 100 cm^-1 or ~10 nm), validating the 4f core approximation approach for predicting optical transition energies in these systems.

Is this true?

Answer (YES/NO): YES